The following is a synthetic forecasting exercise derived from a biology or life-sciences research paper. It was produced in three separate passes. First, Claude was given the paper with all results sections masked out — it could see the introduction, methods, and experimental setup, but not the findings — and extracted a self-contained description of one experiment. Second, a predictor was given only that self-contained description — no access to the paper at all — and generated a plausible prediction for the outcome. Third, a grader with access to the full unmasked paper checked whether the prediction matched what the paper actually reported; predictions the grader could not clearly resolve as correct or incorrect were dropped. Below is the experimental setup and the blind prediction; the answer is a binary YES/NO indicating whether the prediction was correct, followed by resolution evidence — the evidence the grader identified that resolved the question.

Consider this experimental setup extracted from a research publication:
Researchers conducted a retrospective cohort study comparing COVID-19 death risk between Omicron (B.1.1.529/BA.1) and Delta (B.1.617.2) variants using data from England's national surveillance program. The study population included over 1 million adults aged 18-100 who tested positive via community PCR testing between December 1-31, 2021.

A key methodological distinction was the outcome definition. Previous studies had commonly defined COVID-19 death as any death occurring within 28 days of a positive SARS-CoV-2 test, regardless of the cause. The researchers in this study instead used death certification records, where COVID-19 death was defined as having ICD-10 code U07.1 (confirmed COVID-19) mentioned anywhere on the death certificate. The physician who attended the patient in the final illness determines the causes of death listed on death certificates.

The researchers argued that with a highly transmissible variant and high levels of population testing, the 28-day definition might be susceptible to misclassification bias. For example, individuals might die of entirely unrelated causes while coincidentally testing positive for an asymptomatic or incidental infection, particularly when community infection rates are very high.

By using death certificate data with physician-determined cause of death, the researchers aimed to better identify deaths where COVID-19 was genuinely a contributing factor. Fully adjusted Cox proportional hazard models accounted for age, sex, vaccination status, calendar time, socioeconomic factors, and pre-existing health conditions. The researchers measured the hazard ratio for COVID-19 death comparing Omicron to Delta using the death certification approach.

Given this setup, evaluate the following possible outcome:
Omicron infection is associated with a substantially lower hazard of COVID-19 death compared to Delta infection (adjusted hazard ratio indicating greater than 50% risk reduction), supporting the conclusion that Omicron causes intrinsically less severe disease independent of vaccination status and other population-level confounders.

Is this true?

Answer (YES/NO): YES